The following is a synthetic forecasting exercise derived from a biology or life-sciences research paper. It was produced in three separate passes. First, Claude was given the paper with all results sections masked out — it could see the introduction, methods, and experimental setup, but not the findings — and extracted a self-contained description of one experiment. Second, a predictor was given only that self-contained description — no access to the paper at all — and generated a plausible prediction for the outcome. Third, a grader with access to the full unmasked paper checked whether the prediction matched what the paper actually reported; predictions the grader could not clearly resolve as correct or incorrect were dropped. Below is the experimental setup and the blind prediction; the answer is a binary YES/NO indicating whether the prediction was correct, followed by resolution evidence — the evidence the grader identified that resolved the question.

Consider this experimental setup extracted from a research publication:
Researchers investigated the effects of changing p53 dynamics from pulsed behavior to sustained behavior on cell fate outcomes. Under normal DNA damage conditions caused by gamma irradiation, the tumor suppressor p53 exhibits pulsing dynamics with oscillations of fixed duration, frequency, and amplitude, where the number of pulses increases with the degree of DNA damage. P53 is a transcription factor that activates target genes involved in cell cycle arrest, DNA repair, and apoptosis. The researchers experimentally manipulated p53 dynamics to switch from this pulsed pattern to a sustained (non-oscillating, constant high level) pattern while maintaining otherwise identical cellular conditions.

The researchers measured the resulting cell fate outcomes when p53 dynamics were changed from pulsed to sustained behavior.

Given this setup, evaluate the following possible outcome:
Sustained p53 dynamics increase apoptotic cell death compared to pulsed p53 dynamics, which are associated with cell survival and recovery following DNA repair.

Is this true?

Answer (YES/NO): NO